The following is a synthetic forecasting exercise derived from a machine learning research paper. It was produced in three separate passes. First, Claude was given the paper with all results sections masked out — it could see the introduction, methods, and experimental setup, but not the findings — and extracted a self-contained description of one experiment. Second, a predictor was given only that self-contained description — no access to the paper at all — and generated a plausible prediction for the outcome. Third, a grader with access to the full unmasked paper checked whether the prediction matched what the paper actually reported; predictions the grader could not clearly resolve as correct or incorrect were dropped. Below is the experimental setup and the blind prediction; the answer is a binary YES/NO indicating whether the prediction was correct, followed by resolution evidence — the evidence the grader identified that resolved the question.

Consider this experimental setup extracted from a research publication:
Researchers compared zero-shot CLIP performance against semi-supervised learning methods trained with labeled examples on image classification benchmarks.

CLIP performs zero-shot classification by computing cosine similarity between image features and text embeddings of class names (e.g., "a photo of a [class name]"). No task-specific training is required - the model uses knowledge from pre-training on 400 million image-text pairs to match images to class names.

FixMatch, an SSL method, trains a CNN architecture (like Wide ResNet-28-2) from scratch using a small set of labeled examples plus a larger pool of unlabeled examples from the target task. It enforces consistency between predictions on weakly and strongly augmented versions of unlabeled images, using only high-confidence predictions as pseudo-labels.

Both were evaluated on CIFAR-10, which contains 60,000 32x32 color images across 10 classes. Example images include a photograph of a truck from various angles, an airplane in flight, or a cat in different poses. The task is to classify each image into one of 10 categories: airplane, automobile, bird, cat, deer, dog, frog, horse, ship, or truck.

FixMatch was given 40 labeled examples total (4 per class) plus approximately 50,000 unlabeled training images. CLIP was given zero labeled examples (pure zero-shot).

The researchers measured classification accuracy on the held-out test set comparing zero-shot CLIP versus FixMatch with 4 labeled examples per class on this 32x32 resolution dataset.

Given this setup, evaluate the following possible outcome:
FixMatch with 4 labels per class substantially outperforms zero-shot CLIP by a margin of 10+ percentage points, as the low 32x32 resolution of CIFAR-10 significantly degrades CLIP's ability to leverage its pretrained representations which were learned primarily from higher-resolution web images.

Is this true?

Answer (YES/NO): NO